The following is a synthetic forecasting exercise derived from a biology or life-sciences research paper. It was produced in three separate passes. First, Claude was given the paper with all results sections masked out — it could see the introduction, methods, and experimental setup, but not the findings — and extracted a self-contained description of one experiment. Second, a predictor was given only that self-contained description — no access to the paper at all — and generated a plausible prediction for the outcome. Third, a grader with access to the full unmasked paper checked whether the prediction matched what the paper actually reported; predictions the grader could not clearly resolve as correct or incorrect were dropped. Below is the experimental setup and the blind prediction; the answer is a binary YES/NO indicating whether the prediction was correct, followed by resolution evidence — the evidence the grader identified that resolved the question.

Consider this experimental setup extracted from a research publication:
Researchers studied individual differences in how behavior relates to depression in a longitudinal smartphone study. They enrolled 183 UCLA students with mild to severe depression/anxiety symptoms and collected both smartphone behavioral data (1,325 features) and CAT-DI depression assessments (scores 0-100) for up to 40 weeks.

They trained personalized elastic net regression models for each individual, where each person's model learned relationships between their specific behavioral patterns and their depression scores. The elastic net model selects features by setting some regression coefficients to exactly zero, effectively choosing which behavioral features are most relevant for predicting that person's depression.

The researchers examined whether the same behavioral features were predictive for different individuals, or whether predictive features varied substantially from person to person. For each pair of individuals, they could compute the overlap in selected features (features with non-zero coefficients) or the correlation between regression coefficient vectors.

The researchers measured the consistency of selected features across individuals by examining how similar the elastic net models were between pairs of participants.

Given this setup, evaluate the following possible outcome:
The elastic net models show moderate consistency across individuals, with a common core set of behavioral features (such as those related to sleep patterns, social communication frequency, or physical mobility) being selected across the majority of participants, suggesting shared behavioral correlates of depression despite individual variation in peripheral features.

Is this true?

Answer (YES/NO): NO